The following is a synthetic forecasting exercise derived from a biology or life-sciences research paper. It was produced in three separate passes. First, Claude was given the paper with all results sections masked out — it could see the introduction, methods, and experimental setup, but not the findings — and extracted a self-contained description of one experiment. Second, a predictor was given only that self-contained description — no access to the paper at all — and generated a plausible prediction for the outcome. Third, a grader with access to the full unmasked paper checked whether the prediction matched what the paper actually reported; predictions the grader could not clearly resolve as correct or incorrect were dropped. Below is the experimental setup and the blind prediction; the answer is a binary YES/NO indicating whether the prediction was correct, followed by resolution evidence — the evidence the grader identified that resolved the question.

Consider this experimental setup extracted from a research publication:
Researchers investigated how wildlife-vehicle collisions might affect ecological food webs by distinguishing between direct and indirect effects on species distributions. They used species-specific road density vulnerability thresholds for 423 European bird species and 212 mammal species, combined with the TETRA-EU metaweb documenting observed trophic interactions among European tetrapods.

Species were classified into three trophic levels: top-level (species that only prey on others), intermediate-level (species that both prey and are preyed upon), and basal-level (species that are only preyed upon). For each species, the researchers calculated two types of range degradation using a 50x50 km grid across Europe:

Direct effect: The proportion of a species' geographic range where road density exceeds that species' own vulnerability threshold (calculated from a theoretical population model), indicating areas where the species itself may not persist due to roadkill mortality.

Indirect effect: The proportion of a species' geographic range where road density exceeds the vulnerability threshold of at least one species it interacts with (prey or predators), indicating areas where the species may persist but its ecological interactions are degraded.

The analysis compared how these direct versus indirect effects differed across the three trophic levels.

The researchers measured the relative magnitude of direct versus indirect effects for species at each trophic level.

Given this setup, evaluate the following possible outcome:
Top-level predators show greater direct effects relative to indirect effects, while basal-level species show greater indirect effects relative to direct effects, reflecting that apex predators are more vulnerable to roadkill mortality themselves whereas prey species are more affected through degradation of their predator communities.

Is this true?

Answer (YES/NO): NO